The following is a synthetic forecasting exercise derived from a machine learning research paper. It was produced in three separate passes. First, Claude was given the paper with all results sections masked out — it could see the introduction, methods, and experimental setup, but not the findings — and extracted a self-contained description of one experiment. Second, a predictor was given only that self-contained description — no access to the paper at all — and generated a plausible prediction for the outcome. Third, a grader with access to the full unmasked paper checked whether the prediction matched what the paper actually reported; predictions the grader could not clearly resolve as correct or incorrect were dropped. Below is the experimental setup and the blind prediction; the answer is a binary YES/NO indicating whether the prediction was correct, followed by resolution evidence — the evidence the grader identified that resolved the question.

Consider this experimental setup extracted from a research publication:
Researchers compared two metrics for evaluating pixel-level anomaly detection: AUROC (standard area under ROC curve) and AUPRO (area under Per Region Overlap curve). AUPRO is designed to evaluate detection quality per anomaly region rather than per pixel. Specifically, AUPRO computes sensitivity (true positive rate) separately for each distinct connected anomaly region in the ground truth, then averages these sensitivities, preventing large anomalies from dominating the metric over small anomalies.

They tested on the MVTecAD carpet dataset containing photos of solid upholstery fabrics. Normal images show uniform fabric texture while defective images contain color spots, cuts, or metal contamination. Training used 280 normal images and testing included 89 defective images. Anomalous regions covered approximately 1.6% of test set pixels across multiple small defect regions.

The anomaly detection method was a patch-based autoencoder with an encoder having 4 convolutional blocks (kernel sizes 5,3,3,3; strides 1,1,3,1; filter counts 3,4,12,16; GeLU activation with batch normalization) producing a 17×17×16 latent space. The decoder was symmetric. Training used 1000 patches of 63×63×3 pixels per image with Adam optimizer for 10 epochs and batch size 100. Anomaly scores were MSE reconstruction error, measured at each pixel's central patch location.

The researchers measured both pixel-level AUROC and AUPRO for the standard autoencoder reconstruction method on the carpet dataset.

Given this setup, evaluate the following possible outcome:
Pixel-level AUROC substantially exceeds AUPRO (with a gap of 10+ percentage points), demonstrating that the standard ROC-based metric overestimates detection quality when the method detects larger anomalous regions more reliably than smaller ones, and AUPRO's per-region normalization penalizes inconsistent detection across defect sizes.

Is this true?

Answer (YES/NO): NO